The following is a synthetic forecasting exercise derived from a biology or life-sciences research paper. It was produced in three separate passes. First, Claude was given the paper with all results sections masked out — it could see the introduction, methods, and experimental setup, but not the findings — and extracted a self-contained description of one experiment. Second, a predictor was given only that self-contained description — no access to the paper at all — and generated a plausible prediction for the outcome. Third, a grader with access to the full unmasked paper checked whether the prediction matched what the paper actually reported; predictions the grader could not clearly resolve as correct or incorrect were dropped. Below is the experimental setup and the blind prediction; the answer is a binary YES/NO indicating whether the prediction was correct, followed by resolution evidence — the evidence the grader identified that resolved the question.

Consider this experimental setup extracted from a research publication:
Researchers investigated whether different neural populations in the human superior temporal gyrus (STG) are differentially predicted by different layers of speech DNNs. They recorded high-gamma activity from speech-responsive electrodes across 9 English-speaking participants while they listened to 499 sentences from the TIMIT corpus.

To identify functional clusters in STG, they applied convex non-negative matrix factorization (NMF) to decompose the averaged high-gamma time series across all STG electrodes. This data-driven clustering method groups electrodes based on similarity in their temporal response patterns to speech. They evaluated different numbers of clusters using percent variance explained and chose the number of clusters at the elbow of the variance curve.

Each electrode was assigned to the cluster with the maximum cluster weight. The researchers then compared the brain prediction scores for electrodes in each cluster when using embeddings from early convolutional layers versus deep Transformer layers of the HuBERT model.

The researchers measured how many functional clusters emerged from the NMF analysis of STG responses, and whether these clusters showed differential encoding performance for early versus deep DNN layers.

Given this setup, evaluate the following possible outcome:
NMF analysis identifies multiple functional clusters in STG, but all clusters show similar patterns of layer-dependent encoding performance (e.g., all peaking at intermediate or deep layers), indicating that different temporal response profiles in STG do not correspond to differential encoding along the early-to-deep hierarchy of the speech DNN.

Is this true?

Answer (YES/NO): NO